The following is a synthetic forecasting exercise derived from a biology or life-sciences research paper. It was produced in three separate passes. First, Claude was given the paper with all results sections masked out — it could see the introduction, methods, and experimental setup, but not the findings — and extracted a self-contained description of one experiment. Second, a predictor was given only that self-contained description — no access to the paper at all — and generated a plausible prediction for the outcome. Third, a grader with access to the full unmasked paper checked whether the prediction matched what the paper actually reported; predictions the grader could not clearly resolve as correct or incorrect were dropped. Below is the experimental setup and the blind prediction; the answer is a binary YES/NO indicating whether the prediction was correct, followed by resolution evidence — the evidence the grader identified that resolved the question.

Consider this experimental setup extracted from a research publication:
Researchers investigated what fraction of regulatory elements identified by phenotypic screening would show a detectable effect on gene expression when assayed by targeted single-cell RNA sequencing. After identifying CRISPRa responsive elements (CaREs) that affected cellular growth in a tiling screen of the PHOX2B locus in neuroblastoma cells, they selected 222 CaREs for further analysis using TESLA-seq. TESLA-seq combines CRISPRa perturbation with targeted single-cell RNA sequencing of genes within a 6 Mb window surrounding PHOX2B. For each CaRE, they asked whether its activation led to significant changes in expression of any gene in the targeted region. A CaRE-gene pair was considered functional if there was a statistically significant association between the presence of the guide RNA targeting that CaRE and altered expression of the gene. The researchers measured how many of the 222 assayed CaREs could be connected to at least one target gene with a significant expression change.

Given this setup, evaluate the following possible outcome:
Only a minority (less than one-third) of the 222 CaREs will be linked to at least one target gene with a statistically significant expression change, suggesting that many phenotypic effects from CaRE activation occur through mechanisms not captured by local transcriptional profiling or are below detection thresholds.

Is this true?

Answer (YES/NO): YES